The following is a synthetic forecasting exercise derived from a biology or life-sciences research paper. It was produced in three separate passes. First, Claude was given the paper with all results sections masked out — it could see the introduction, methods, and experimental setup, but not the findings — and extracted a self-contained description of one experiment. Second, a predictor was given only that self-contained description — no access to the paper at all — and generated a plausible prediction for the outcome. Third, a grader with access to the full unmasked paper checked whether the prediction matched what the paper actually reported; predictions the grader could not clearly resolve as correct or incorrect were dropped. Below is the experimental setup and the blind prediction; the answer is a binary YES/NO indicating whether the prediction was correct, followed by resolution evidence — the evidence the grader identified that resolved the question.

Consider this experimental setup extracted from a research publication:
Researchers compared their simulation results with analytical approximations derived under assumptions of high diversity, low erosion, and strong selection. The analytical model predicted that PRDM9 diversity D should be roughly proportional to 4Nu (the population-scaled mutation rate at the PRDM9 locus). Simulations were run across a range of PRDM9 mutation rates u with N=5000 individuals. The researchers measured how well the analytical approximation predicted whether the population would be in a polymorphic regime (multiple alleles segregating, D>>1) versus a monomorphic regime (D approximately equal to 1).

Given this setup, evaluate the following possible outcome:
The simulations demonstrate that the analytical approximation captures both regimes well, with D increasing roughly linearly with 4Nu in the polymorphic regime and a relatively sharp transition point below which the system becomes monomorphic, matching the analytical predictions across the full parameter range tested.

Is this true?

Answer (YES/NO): NO